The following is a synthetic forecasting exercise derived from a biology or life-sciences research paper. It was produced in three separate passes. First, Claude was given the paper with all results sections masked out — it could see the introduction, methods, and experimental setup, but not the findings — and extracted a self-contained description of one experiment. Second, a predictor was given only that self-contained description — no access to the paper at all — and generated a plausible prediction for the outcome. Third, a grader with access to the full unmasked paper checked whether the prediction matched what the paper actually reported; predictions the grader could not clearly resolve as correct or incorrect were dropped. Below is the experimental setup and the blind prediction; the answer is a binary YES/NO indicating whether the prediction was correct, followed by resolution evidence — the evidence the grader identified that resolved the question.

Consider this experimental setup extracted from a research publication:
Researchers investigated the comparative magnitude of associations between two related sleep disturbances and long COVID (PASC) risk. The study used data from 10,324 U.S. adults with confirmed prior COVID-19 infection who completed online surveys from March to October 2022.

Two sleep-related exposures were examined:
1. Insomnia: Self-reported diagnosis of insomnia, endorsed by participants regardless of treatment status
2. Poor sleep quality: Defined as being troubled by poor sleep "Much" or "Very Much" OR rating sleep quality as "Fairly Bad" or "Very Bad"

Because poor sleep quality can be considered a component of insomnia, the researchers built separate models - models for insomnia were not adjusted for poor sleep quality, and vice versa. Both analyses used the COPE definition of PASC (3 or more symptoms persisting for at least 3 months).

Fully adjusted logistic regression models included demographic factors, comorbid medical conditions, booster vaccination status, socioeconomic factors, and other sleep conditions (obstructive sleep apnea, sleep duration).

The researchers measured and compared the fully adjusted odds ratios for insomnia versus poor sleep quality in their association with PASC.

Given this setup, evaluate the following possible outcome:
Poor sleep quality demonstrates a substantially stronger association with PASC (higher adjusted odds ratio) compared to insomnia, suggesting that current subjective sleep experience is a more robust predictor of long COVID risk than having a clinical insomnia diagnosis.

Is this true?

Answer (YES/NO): YES